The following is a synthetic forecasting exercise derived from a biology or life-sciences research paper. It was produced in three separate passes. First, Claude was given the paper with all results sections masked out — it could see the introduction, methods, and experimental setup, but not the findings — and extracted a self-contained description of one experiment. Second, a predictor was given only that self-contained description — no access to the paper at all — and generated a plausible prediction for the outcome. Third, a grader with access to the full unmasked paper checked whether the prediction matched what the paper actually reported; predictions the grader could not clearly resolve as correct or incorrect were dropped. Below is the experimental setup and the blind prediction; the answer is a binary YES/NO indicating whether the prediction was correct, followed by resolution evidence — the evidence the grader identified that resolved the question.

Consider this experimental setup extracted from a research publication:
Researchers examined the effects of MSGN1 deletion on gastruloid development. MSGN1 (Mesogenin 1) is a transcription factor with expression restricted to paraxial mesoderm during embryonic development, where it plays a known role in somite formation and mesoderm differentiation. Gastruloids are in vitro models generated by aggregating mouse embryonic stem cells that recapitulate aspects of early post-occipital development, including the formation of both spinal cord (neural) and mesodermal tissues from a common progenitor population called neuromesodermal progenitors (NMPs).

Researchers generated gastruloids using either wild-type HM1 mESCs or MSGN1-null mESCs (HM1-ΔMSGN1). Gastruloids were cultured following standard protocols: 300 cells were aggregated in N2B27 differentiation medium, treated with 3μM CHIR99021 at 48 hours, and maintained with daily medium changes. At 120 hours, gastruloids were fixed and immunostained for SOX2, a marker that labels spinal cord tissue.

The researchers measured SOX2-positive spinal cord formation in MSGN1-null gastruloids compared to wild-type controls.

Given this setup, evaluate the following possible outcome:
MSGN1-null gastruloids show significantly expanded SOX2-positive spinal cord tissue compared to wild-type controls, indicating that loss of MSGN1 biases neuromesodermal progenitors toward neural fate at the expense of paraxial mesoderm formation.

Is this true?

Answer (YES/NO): NO